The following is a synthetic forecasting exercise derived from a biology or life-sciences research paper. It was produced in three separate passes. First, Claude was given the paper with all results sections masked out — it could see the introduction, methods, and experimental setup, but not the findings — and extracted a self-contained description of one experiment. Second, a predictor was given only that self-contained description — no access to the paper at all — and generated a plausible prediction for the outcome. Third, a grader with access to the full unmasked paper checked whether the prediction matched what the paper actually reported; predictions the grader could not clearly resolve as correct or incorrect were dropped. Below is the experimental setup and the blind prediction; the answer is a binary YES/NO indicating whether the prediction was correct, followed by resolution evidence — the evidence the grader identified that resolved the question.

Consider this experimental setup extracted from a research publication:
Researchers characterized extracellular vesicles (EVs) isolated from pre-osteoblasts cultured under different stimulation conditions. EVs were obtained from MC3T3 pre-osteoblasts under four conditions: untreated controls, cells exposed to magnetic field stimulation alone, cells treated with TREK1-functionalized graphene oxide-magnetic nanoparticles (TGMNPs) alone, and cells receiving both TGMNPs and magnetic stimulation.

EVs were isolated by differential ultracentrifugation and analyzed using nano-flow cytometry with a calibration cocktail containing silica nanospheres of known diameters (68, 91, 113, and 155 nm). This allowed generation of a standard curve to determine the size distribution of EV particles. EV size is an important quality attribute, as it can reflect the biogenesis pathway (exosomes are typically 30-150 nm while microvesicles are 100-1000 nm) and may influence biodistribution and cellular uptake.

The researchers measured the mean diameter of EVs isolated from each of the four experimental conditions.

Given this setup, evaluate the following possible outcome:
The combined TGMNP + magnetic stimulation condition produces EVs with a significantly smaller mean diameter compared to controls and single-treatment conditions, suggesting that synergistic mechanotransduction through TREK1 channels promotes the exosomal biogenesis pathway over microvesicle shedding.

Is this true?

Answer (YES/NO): NO